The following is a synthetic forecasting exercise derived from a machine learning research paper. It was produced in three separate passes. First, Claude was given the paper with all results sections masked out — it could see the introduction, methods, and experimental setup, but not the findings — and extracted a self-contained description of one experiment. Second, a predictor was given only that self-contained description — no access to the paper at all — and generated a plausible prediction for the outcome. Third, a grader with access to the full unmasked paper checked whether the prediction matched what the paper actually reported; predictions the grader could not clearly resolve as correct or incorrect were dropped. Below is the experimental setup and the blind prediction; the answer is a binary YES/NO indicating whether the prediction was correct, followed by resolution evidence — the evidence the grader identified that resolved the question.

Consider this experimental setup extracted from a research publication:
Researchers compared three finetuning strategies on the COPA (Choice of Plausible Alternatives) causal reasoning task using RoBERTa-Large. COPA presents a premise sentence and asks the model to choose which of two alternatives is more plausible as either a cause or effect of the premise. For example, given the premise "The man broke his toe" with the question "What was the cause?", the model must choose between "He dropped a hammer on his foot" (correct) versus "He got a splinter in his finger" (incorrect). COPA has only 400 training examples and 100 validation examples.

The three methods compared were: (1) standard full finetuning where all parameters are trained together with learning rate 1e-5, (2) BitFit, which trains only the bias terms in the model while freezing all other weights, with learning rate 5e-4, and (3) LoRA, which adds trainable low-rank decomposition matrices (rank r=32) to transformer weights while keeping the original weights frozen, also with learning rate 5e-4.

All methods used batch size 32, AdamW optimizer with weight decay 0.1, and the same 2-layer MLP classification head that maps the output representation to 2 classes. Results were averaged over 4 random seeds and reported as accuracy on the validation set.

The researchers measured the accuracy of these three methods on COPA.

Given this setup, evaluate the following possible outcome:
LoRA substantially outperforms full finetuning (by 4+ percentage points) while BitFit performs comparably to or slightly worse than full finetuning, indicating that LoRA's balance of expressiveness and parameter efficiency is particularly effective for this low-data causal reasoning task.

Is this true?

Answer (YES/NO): NO